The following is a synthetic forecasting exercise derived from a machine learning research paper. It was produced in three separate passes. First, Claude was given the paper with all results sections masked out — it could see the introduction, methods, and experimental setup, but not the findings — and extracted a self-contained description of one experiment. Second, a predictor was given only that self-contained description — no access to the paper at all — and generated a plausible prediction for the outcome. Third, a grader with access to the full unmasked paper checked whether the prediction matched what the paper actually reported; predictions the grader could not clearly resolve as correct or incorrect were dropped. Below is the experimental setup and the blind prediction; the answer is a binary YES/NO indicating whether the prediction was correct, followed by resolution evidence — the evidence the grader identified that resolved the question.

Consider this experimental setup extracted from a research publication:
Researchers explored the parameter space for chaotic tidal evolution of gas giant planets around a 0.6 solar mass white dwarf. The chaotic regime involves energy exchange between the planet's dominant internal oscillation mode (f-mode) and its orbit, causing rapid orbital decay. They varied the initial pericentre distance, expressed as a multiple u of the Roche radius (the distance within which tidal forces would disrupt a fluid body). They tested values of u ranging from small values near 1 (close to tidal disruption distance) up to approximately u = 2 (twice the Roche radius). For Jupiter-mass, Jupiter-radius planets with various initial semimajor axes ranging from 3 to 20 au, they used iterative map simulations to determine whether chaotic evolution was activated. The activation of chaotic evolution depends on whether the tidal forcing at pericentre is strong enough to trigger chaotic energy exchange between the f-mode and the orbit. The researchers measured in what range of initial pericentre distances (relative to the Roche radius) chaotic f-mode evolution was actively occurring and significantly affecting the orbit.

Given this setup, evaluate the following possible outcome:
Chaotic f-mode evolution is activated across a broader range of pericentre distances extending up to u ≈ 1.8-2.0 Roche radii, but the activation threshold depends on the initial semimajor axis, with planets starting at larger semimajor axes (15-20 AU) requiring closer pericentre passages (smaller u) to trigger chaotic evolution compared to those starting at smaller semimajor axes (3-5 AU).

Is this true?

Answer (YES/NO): NO